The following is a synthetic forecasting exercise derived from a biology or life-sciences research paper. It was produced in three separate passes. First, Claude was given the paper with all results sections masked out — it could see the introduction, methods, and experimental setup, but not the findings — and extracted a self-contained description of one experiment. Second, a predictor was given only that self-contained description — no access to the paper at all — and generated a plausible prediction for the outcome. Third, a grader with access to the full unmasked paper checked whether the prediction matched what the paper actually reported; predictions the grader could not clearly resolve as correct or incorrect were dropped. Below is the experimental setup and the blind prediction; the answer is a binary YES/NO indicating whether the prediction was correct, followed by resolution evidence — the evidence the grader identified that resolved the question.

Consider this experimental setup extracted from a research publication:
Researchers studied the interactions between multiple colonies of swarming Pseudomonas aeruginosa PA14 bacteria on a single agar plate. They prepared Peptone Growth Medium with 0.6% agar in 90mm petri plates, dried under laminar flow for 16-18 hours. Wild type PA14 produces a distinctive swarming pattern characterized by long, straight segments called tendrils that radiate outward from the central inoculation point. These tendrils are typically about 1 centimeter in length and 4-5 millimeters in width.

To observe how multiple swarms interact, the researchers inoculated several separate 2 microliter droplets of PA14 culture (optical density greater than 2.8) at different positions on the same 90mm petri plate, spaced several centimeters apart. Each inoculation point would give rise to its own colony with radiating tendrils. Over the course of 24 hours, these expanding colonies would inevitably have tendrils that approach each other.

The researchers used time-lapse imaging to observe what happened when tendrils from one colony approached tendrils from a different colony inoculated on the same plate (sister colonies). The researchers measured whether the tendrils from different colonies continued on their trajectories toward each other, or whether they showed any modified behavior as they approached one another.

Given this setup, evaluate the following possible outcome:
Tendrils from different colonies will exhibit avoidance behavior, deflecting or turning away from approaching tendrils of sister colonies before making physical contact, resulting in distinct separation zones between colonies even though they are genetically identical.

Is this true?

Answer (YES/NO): YES